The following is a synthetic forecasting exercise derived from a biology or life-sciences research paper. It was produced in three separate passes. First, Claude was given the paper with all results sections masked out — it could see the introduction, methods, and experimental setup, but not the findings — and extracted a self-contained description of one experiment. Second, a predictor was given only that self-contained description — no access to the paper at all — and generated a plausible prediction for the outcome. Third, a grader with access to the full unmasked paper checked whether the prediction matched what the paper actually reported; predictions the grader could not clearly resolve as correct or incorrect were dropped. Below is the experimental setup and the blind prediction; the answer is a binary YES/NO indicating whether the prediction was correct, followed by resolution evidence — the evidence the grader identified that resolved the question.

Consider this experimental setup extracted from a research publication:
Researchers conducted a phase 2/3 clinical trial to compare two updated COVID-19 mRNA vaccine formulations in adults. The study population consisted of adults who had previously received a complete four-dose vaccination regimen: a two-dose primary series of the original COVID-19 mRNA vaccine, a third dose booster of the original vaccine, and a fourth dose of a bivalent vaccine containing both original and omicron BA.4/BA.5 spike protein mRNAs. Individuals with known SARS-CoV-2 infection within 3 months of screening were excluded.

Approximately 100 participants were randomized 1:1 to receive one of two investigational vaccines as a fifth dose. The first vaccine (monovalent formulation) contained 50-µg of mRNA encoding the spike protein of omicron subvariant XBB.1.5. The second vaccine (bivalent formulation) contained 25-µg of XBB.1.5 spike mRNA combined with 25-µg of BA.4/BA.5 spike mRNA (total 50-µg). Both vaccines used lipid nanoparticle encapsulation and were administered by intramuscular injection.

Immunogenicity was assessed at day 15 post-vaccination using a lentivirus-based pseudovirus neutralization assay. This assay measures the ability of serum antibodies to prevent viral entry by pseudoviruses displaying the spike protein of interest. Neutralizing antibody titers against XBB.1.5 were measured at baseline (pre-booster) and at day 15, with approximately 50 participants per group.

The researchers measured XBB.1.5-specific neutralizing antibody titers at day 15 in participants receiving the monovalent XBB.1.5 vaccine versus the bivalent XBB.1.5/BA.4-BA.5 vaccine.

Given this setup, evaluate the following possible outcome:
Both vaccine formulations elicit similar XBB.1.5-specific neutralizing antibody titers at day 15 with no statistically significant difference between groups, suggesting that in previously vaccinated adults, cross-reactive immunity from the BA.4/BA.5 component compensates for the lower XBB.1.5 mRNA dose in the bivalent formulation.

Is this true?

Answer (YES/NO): NO